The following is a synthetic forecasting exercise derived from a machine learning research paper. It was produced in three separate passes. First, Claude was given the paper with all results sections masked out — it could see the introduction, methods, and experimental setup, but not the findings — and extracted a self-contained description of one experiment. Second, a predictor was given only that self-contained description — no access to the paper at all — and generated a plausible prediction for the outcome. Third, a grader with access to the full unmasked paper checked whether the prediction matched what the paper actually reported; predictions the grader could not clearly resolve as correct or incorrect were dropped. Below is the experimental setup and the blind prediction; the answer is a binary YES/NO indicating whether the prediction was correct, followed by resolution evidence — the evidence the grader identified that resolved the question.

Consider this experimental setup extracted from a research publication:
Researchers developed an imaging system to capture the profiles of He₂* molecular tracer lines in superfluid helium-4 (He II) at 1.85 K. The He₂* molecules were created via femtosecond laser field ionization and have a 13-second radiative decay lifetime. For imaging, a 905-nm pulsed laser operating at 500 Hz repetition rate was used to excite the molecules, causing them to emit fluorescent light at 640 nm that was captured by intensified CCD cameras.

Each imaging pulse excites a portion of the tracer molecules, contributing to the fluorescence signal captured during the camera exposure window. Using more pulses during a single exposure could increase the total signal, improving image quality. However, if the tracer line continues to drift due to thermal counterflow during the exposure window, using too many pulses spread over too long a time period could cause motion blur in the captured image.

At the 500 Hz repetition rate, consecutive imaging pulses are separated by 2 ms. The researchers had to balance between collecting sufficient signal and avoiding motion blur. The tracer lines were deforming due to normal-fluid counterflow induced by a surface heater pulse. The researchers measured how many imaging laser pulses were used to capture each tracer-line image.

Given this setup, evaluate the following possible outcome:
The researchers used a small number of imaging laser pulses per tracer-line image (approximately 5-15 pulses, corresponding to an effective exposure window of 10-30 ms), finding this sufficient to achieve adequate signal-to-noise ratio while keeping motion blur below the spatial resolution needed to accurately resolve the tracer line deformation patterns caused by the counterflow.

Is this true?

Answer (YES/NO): YES